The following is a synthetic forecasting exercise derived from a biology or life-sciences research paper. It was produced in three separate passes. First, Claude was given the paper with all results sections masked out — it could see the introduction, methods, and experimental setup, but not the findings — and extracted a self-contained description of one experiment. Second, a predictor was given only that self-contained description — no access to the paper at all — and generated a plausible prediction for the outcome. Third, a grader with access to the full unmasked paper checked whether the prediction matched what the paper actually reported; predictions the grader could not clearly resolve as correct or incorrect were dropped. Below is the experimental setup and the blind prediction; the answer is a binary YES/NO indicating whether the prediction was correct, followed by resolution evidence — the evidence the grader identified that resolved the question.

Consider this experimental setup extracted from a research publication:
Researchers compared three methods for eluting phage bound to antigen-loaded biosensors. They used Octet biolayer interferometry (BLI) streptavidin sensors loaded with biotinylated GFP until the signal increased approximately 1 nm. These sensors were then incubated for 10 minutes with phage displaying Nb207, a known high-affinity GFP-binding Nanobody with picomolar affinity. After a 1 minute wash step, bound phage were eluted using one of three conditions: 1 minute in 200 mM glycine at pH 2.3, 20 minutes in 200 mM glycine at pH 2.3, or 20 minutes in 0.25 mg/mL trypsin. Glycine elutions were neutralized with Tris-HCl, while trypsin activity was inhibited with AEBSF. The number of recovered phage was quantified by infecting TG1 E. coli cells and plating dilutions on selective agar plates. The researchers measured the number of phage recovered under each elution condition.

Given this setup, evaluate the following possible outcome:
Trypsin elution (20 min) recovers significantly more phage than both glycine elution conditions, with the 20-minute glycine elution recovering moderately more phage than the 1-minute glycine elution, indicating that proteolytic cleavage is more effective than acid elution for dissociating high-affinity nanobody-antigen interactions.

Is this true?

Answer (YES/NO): NO